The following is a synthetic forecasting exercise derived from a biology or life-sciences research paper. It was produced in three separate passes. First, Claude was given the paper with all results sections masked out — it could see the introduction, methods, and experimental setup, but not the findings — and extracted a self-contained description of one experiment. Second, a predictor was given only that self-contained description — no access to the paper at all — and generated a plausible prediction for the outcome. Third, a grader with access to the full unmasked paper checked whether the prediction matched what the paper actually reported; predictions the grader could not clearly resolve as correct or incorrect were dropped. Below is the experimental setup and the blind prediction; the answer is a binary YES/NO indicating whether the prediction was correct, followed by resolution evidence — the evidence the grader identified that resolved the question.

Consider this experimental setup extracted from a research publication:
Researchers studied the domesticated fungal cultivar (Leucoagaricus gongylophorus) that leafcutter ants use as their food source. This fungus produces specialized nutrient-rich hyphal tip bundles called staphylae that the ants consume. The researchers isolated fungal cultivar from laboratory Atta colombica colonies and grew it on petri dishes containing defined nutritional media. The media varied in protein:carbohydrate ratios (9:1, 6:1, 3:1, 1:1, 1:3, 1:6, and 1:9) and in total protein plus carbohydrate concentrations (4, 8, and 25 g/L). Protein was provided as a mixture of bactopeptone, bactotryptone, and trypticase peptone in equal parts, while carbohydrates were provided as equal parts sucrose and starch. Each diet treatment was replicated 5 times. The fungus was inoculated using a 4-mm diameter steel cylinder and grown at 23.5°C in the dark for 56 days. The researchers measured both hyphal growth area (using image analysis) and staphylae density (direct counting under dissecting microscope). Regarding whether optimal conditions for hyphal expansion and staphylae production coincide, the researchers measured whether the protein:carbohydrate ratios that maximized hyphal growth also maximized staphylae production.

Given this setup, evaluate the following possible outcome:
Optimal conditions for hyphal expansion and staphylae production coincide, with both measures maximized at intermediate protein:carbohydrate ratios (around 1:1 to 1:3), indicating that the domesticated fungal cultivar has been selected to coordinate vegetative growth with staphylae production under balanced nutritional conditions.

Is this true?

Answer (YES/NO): NO